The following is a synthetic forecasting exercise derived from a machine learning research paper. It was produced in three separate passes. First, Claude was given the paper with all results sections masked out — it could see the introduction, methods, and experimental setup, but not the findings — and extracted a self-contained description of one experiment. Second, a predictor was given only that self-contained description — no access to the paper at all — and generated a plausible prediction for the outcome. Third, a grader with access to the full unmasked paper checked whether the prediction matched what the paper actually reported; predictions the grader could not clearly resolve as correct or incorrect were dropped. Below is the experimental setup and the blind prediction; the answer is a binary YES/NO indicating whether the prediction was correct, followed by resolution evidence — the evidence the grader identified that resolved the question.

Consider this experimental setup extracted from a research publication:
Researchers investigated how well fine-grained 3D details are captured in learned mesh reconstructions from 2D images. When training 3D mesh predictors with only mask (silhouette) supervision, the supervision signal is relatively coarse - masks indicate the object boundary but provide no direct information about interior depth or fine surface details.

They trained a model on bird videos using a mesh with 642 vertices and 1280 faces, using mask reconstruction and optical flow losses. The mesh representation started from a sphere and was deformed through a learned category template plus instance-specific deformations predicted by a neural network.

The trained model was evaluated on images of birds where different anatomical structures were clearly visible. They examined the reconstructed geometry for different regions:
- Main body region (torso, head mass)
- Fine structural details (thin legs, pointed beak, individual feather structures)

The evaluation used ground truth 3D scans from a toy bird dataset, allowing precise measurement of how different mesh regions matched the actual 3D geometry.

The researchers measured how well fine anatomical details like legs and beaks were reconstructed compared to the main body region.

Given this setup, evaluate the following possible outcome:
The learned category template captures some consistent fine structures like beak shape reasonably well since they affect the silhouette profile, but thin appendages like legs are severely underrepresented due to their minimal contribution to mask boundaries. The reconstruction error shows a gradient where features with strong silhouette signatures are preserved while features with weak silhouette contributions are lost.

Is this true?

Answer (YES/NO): NO